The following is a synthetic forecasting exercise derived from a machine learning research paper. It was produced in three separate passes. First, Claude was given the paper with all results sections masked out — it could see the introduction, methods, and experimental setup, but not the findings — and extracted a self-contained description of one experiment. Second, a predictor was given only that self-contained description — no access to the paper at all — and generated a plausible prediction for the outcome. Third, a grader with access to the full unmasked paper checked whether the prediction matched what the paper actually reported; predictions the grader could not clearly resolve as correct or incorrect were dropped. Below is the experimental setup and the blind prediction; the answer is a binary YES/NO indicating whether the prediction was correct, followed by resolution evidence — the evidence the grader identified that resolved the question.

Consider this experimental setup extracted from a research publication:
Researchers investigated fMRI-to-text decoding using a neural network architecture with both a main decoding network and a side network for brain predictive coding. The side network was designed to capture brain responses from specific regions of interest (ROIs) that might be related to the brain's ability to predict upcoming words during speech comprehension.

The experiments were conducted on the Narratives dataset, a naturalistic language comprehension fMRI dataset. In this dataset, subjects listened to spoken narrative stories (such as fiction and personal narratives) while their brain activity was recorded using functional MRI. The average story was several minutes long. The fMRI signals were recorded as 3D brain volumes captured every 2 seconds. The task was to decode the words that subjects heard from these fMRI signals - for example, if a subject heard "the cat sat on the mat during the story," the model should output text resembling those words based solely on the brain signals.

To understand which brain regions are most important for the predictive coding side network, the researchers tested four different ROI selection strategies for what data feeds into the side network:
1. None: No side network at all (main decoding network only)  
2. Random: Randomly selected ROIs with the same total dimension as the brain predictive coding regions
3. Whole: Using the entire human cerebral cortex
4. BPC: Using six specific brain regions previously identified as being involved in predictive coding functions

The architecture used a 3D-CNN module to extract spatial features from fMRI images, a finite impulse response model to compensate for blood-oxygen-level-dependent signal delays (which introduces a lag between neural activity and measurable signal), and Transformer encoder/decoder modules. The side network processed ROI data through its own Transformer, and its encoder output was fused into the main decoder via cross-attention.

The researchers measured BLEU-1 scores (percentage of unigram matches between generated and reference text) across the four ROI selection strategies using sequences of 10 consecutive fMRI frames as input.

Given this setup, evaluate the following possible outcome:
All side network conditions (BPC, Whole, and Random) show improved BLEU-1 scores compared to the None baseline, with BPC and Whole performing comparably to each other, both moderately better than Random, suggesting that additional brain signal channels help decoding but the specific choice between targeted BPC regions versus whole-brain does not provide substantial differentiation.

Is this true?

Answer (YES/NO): NO